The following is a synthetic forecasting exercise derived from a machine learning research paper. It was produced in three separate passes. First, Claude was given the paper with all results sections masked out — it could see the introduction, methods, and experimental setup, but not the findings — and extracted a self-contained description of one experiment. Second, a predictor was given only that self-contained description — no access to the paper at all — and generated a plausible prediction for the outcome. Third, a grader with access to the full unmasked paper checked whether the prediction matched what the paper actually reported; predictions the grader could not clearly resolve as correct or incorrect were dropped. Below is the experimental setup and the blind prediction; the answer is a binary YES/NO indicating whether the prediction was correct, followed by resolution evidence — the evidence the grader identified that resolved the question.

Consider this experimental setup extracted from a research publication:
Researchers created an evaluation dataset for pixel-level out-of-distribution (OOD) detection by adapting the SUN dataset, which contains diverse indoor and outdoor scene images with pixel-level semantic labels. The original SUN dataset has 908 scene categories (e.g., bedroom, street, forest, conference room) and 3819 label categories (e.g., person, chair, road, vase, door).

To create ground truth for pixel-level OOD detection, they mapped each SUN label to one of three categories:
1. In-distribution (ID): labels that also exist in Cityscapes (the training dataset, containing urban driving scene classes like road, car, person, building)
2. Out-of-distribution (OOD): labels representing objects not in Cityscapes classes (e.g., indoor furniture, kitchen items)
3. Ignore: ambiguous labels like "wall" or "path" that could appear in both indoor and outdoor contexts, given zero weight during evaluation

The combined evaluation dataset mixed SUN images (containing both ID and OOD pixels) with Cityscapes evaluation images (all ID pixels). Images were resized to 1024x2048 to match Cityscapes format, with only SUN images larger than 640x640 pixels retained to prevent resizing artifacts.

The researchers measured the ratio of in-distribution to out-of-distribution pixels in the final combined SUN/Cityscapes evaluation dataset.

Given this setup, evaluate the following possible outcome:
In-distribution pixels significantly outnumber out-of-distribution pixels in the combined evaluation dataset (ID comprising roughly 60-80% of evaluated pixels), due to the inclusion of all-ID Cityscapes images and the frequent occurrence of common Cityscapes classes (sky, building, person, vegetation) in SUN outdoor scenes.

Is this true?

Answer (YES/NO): YES